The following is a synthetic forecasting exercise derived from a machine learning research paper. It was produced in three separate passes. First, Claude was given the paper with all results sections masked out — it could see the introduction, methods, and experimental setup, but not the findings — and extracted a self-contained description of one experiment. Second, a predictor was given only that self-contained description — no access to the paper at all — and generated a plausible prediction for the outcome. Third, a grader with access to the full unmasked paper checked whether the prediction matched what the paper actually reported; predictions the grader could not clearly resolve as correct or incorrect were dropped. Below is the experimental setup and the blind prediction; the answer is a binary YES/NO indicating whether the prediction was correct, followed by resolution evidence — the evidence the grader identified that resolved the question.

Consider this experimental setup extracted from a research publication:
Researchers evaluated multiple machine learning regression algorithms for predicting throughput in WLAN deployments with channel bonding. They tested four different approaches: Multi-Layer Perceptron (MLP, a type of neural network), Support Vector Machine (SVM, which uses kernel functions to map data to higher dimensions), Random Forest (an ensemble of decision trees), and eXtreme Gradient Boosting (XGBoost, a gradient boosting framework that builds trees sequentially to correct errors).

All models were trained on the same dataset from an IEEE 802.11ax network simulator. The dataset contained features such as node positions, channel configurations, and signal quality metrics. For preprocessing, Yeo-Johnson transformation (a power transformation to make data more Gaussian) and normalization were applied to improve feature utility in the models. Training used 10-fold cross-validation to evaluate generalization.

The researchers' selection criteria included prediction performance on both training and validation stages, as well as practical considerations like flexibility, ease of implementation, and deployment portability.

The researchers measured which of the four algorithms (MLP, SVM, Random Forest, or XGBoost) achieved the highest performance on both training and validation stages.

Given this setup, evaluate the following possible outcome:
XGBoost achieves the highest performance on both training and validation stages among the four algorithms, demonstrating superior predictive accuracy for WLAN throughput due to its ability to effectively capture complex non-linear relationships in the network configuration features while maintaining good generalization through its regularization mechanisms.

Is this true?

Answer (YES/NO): YES